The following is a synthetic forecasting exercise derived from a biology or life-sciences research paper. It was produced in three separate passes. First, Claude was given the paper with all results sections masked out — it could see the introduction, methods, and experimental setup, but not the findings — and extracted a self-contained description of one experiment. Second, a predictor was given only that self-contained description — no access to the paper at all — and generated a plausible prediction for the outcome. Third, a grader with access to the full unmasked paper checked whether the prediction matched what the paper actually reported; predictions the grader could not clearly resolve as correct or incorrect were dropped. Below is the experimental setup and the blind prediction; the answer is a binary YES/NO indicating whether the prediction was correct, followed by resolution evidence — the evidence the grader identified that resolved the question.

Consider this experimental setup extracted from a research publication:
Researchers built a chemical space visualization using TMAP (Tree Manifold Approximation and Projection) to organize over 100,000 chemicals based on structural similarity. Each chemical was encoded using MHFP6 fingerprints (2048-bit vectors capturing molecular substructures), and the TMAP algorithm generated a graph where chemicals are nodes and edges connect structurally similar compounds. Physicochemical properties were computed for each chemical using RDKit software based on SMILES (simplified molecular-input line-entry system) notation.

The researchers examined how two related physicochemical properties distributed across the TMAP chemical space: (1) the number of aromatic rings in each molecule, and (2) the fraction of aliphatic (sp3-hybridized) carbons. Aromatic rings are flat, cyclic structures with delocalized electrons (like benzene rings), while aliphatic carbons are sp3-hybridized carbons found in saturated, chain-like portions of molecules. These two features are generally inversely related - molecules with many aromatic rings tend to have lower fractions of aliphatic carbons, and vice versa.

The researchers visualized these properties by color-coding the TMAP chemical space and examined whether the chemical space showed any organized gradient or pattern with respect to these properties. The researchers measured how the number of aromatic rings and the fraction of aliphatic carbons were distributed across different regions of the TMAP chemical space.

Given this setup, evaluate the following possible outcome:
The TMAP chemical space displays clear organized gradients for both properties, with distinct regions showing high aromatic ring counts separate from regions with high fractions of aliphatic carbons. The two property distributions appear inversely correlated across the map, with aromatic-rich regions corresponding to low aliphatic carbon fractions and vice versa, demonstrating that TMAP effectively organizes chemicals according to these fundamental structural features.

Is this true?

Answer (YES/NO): YES